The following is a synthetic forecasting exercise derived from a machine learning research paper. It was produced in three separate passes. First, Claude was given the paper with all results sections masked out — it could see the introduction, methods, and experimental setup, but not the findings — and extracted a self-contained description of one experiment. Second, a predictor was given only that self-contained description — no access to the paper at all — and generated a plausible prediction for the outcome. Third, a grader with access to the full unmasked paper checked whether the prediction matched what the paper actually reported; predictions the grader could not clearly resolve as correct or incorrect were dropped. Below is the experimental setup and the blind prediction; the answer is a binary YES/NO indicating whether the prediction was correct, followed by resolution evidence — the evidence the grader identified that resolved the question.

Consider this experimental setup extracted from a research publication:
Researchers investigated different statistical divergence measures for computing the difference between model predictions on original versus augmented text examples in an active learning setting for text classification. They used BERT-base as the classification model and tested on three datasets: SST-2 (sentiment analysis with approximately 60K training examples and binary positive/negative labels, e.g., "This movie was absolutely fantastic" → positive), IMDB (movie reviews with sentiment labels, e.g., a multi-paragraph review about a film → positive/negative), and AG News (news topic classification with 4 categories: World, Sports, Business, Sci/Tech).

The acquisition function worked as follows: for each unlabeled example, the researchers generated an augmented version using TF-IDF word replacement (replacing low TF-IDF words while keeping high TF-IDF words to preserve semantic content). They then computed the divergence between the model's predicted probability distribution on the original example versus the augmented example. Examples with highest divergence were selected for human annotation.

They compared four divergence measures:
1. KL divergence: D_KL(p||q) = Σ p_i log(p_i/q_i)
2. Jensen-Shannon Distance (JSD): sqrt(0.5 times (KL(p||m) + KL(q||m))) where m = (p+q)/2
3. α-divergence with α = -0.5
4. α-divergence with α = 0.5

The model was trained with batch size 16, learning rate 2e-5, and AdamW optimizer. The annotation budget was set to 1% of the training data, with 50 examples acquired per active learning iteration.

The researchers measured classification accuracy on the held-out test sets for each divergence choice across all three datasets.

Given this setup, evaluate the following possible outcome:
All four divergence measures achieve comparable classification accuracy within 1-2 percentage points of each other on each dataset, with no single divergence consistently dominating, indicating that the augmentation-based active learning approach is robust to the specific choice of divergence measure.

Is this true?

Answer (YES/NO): YES